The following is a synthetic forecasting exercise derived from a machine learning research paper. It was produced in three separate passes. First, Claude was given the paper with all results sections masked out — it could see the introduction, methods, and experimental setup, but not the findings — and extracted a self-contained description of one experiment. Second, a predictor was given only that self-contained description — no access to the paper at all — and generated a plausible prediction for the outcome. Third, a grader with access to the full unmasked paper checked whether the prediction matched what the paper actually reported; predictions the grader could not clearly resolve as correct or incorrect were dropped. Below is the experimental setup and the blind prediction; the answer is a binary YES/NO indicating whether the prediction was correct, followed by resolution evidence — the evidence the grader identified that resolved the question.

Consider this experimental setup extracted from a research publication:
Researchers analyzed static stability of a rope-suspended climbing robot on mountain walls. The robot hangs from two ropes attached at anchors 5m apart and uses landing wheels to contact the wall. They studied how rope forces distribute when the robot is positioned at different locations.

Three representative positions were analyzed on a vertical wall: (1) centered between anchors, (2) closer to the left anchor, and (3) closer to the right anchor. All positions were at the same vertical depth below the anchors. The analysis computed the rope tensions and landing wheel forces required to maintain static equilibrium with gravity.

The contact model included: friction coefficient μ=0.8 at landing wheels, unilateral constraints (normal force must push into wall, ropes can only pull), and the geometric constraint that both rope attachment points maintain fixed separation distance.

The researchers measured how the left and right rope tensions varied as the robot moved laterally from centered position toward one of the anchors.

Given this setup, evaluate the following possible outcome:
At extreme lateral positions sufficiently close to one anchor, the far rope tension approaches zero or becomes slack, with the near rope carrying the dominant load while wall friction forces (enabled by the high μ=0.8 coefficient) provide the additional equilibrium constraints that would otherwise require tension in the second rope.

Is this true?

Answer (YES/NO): NO